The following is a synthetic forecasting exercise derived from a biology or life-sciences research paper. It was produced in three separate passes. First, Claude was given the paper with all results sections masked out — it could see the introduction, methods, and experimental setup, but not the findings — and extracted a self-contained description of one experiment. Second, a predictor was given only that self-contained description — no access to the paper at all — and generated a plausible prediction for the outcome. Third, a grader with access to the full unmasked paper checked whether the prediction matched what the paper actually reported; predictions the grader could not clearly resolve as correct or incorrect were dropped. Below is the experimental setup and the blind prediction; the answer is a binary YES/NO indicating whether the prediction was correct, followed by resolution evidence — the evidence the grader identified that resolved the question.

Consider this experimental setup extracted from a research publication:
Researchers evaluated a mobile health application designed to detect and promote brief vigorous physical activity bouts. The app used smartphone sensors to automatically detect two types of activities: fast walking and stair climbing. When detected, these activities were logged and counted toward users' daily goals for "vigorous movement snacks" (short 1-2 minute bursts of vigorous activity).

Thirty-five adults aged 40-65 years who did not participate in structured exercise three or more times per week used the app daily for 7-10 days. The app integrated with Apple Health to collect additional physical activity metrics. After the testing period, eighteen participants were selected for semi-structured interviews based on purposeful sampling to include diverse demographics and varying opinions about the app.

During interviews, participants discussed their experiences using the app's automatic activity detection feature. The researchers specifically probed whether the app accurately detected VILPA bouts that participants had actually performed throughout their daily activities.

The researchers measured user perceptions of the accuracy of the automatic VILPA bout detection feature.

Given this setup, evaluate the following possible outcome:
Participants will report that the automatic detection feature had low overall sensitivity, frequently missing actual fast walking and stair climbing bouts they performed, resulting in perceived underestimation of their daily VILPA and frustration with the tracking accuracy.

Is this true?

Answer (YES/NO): NO